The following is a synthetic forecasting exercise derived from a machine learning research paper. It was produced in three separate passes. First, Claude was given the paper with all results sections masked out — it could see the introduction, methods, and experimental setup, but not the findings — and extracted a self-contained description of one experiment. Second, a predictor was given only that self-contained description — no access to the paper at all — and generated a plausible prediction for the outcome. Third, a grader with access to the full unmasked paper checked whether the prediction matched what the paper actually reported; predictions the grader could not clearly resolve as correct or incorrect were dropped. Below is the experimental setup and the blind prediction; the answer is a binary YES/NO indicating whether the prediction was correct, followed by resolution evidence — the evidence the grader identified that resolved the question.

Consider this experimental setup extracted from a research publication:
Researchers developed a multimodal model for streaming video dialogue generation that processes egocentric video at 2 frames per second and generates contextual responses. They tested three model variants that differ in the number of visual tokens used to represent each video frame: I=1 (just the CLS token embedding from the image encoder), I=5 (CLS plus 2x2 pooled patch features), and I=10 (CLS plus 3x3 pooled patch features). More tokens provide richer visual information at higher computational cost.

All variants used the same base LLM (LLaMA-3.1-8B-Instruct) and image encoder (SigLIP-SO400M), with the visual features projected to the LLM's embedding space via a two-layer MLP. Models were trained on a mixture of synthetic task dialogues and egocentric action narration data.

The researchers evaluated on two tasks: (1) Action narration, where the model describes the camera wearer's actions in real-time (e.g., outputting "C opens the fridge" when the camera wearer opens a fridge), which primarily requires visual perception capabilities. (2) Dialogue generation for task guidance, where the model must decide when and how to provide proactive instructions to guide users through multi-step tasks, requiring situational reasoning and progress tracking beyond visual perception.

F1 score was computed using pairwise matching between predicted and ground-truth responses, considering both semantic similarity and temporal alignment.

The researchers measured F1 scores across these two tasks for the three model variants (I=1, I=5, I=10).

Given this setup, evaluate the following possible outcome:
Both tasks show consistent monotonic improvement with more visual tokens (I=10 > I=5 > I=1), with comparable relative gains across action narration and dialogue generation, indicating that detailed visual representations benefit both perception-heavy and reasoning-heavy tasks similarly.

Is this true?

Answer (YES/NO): NO